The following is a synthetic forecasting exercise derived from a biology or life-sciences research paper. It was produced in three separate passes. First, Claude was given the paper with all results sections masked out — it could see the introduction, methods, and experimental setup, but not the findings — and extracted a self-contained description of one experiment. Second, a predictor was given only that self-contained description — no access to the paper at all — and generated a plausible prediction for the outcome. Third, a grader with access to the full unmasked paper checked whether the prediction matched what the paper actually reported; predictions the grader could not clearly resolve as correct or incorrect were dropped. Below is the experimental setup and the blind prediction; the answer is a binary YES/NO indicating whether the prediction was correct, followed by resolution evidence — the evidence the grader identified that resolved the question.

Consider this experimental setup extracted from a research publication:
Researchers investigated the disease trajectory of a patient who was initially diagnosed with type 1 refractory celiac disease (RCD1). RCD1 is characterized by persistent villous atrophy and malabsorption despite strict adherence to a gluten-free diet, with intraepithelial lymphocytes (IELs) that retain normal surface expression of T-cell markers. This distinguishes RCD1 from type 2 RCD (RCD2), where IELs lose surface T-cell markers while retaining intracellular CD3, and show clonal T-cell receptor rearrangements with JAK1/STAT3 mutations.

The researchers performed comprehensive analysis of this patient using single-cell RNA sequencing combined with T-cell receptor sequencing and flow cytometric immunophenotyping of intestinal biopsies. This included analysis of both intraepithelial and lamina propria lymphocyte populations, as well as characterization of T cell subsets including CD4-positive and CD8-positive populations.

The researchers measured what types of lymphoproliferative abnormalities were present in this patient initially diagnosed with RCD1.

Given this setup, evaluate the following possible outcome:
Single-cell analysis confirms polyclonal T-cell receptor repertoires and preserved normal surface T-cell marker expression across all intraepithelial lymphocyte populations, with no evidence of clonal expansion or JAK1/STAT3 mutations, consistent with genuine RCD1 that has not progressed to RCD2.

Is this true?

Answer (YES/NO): NO